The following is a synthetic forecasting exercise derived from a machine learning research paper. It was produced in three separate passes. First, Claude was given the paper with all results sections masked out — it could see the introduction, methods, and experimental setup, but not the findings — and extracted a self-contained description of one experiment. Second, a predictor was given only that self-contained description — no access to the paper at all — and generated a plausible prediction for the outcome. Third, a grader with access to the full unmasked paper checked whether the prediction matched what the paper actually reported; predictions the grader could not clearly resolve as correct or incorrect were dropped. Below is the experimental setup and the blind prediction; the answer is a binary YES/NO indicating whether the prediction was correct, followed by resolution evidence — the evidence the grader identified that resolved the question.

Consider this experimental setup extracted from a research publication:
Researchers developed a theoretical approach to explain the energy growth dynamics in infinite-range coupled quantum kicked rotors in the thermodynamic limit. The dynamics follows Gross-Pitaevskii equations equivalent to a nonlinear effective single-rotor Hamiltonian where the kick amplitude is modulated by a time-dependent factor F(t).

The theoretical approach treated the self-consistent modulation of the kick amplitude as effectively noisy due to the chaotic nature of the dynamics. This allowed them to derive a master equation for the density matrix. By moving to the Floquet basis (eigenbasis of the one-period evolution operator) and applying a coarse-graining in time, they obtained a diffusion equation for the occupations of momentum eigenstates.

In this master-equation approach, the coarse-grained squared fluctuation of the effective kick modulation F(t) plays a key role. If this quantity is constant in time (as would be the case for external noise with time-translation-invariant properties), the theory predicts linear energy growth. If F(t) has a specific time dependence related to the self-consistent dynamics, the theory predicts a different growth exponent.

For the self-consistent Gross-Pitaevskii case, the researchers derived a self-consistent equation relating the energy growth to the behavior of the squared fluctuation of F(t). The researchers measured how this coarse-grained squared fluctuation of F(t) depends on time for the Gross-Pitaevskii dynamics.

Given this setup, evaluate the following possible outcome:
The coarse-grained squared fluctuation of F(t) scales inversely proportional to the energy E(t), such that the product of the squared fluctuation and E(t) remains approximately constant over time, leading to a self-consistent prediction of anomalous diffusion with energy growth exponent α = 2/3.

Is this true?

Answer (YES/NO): NO